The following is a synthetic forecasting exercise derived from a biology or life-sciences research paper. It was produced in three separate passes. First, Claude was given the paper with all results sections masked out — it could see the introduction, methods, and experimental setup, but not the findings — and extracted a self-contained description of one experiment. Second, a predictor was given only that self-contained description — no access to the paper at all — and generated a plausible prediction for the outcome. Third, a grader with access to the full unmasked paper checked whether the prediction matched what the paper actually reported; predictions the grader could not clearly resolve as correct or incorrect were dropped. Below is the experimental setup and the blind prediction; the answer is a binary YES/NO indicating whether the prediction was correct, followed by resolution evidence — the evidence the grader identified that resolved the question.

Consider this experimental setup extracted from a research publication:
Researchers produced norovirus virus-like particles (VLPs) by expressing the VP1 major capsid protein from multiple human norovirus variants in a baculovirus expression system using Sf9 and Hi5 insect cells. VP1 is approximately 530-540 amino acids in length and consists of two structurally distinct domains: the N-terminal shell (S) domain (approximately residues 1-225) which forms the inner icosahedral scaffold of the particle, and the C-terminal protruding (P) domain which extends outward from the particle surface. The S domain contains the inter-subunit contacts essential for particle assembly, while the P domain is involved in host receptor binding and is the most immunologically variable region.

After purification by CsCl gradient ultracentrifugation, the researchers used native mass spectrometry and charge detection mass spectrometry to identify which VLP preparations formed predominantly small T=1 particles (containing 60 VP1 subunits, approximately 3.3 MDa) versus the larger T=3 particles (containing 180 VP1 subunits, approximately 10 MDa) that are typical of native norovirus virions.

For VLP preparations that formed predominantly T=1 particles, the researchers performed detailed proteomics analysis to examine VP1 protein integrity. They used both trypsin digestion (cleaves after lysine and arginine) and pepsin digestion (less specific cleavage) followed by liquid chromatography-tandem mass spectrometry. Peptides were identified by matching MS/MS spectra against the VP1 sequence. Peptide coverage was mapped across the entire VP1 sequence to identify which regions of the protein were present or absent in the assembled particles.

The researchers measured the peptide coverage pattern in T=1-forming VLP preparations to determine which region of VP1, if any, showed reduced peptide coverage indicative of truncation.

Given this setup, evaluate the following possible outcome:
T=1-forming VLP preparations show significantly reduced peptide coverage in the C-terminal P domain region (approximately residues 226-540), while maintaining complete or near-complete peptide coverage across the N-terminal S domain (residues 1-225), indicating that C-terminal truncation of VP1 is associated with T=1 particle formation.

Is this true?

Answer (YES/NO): NO